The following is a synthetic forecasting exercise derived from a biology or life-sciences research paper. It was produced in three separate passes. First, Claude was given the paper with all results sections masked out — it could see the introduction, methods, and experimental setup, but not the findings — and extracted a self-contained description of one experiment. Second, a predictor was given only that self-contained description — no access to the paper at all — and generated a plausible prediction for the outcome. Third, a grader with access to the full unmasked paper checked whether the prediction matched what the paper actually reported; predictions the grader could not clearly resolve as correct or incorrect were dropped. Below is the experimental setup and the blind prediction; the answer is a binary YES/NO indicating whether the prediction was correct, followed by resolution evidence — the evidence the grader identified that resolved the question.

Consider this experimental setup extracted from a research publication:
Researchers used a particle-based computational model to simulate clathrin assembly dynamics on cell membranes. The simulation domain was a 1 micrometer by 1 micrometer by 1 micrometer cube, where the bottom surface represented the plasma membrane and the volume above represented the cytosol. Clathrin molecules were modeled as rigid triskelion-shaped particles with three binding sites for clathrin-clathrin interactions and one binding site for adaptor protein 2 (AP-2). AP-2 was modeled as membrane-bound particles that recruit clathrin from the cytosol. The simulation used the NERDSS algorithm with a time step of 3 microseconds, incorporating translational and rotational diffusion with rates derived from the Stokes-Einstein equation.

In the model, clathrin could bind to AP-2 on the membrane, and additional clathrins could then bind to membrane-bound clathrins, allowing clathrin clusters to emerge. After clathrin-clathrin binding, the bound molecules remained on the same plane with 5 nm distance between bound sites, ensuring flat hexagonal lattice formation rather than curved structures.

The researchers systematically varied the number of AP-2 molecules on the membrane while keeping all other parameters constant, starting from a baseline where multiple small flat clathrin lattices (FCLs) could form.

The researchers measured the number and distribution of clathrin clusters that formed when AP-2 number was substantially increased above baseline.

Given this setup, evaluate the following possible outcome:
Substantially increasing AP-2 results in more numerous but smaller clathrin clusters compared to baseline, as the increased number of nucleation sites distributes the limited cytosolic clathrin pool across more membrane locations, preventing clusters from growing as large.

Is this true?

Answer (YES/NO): NO